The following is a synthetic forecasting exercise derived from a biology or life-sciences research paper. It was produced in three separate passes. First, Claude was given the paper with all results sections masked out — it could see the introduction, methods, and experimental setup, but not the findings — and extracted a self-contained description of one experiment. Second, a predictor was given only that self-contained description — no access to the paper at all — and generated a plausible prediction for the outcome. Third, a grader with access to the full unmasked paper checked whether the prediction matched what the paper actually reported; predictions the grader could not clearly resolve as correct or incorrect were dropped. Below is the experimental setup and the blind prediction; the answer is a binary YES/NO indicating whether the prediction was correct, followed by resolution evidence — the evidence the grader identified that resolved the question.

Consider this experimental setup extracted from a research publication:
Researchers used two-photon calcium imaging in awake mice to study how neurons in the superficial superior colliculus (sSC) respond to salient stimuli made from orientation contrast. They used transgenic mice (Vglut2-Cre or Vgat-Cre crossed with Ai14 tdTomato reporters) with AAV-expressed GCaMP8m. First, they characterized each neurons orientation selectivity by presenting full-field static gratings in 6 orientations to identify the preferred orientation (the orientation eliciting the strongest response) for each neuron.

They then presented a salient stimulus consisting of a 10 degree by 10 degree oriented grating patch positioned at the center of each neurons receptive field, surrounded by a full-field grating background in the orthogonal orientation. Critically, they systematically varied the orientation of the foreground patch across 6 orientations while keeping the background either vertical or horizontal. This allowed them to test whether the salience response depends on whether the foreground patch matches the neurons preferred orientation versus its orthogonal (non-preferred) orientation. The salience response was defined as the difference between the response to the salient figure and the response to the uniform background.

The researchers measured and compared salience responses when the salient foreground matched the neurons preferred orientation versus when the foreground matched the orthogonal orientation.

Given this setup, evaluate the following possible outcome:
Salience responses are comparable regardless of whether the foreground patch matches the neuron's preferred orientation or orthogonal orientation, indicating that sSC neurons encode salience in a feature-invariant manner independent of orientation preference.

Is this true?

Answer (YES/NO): YES